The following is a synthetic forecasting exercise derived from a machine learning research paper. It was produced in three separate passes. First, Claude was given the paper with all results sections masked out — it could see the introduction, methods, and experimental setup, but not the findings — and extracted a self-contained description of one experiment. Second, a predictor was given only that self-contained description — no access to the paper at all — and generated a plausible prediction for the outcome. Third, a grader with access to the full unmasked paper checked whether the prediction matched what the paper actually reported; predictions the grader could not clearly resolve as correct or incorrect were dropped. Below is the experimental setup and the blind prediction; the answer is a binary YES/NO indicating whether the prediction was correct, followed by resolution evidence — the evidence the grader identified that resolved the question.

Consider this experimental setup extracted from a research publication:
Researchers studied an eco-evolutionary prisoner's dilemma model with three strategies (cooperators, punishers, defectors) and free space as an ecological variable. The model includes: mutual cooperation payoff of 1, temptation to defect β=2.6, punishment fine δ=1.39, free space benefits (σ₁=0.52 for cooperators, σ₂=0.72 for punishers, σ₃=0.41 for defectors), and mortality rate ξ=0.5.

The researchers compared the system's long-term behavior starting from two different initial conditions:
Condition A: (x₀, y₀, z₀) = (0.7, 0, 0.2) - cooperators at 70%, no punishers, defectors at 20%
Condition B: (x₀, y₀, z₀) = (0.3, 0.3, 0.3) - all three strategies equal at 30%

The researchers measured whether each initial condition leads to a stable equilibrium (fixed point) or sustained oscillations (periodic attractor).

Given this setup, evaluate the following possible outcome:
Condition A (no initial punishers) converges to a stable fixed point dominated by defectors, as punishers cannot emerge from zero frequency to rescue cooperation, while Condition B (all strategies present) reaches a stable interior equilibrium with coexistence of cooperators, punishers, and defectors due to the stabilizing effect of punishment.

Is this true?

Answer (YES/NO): NO